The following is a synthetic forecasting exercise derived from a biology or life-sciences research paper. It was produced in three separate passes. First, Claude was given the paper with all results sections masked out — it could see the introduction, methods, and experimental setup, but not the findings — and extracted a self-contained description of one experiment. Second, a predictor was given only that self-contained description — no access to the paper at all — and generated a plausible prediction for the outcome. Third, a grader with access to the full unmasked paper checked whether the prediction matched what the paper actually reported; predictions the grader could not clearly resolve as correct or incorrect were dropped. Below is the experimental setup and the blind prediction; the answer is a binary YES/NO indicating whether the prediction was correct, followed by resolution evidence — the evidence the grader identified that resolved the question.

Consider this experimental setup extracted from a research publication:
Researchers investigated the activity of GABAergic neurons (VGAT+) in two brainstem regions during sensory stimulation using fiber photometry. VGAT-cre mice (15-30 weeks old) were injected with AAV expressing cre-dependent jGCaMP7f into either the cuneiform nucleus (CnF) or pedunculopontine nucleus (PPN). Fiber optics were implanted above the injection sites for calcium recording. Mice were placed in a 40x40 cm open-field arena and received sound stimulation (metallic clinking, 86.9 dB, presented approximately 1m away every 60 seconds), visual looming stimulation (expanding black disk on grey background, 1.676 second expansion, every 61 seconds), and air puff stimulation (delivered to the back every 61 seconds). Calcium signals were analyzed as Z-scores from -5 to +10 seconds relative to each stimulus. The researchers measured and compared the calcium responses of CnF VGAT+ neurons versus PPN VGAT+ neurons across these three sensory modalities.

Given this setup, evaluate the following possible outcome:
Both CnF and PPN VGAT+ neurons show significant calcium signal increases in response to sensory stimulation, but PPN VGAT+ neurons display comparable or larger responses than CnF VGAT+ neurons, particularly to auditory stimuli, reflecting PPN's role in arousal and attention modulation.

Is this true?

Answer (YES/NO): NO